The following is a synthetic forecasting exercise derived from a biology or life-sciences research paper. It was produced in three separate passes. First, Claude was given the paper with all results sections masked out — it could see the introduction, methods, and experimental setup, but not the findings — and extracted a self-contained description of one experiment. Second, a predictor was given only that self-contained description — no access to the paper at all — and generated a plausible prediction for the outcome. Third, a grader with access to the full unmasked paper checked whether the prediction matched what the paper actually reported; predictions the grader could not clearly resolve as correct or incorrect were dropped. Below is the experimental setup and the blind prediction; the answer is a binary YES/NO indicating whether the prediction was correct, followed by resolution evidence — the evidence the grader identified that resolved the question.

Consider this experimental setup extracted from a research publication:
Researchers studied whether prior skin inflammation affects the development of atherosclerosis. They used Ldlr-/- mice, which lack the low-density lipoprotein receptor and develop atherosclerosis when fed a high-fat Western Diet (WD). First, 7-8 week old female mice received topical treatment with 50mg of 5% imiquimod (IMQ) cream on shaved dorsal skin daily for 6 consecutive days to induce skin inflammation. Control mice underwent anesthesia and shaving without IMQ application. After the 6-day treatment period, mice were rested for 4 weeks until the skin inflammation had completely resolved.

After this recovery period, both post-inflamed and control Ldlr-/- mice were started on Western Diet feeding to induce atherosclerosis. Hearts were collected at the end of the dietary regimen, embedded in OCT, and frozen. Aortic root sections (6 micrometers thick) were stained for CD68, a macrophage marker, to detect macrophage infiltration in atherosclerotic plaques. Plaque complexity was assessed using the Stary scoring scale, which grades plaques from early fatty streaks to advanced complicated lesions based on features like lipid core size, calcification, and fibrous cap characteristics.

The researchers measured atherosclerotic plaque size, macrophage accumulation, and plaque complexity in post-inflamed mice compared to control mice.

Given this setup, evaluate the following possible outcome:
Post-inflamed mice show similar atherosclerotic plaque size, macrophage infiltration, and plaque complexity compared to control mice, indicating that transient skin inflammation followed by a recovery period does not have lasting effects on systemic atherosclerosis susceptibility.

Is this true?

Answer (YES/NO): NO